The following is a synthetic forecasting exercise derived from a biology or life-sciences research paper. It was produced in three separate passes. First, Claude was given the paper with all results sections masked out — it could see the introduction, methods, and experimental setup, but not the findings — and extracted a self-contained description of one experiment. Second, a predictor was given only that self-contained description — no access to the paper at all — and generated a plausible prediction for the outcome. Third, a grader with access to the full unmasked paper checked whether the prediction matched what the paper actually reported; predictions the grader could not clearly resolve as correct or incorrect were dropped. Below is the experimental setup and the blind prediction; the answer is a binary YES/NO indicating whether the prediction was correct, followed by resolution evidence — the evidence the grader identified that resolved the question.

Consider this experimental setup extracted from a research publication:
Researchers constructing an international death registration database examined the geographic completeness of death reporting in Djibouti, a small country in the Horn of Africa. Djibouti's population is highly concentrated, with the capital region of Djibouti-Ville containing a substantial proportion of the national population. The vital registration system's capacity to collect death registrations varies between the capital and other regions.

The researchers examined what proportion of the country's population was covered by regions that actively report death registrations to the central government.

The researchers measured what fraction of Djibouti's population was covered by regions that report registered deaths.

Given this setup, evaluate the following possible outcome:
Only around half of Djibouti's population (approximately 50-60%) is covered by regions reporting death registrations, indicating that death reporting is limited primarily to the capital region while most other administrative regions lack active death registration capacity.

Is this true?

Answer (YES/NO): NO